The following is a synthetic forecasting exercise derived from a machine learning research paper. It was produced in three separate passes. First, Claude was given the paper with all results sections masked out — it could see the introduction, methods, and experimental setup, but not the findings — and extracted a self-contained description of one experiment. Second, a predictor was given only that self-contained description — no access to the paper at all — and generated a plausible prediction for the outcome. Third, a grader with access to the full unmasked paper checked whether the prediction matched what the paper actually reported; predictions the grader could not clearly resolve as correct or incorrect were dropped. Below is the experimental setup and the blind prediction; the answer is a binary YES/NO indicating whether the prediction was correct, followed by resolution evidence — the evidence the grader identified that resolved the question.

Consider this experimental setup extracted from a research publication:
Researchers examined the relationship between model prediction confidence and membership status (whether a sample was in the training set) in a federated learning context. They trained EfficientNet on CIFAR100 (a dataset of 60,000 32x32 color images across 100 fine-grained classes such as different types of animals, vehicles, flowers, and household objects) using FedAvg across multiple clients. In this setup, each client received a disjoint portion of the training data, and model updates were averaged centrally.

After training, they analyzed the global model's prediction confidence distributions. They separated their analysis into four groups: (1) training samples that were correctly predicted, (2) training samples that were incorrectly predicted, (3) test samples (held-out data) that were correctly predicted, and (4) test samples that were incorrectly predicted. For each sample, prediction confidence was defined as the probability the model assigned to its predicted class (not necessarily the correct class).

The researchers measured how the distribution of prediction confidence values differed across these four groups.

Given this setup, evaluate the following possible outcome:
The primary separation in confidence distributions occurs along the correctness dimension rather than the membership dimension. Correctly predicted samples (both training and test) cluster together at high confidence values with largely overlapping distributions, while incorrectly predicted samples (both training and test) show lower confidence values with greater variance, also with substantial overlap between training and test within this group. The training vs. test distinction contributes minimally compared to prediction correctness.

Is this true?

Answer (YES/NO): NO